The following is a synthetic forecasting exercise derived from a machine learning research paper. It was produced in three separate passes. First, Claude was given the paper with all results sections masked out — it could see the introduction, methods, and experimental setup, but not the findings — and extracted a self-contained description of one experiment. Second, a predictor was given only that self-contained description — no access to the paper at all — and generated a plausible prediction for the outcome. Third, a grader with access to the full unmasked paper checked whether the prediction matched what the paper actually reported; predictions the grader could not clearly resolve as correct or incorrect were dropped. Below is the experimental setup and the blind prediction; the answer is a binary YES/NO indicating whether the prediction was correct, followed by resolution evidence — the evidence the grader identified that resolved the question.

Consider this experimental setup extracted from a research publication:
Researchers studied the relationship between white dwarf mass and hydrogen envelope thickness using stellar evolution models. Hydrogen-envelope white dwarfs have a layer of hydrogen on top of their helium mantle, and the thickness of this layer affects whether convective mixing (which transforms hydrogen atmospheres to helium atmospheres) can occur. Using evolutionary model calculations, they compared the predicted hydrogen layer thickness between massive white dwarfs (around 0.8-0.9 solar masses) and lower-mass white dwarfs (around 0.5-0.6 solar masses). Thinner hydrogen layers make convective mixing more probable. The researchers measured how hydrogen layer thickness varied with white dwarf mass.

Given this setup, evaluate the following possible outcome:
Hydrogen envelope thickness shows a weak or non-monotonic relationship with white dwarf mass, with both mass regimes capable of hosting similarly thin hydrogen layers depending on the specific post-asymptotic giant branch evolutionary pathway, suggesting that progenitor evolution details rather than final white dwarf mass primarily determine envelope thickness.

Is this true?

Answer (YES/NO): NO